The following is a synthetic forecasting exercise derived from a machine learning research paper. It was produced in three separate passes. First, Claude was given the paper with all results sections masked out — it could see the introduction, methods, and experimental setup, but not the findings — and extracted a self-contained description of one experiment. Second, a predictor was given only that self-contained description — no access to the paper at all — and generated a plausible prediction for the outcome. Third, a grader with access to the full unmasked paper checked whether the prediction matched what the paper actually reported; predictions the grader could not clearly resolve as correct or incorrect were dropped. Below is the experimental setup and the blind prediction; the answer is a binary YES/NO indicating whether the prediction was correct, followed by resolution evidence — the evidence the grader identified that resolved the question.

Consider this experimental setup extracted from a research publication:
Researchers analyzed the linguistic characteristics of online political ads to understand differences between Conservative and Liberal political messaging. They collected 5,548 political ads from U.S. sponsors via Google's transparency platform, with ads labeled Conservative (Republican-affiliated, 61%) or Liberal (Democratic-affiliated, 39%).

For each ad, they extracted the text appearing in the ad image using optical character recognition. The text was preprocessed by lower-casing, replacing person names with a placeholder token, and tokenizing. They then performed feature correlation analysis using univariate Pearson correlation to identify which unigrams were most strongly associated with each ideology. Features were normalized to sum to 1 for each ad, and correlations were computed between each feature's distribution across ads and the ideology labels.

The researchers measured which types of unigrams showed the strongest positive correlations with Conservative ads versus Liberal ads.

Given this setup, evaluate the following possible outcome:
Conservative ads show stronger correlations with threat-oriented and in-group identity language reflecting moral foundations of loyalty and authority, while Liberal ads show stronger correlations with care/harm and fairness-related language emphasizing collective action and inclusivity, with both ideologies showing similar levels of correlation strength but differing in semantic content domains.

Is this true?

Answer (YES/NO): NO